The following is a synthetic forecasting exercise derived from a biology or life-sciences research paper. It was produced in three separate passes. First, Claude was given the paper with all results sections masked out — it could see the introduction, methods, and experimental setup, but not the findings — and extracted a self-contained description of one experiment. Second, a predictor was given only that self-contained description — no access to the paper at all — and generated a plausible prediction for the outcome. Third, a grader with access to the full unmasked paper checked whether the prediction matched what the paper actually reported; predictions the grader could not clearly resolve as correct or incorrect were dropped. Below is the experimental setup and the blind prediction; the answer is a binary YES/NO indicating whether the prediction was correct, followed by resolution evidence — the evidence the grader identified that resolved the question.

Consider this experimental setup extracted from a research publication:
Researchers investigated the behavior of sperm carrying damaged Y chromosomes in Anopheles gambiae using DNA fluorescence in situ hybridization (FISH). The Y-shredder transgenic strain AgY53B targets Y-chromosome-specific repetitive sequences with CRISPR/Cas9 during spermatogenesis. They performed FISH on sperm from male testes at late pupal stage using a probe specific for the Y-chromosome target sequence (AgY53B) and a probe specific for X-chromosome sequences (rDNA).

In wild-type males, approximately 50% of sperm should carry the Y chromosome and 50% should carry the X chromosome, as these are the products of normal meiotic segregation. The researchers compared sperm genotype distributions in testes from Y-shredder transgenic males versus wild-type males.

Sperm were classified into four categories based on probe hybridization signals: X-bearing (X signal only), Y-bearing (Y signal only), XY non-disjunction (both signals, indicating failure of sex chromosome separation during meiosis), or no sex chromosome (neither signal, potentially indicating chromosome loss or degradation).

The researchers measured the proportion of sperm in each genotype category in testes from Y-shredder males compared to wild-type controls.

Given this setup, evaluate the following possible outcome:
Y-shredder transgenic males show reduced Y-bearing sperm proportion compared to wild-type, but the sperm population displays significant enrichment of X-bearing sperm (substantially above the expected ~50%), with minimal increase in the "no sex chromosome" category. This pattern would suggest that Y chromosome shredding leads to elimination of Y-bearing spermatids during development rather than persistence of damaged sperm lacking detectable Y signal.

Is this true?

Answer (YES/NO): NO